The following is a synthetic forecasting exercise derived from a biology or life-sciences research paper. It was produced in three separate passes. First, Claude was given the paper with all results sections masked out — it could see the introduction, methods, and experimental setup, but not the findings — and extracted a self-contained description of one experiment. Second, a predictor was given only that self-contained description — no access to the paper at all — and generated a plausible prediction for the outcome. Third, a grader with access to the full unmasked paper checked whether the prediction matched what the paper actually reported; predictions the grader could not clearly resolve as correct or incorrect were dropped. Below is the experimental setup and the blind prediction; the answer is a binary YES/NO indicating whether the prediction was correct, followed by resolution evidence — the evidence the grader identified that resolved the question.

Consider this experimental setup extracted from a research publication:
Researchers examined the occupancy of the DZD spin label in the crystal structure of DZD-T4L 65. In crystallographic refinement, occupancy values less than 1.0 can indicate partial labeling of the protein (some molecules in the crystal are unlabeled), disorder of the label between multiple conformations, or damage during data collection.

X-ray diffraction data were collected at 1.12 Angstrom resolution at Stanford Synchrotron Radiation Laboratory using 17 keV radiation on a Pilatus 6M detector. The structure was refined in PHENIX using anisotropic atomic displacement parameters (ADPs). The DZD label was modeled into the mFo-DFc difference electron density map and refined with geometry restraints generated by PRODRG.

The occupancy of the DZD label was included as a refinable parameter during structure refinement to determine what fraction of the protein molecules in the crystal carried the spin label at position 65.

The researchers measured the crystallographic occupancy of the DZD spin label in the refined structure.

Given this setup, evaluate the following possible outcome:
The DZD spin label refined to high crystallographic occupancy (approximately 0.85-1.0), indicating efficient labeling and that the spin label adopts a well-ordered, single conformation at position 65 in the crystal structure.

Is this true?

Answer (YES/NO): NO